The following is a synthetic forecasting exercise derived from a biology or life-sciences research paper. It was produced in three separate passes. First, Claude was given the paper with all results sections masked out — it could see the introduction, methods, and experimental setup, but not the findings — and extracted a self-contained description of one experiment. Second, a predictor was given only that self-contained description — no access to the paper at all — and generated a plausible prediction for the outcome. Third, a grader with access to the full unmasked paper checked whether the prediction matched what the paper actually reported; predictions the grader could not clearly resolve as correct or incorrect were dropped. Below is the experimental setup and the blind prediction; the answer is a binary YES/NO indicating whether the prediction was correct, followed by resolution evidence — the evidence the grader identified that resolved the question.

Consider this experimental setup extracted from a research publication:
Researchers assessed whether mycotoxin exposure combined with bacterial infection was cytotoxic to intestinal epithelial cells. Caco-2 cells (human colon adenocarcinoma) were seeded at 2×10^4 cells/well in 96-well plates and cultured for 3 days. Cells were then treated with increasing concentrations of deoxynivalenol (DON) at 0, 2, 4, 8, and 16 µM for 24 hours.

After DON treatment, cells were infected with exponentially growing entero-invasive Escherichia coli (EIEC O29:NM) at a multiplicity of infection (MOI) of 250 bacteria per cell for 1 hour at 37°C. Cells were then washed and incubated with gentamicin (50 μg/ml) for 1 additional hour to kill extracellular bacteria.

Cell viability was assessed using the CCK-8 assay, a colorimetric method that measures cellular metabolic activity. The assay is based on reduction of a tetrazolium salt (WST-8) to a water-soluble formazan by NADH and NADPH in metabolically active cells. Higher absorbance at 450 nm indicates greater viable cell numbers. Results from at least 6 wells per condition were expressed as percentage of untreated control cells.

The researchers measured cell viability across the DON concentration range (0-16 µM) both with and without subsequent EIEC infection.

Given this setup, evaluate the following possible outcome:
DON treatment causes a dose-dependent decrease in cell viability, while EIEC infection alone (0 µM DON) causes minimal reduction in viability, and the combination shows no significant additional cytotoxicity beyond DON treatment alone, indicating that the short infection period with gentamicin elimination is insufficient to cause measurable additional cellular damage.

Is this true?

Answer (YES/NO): NO